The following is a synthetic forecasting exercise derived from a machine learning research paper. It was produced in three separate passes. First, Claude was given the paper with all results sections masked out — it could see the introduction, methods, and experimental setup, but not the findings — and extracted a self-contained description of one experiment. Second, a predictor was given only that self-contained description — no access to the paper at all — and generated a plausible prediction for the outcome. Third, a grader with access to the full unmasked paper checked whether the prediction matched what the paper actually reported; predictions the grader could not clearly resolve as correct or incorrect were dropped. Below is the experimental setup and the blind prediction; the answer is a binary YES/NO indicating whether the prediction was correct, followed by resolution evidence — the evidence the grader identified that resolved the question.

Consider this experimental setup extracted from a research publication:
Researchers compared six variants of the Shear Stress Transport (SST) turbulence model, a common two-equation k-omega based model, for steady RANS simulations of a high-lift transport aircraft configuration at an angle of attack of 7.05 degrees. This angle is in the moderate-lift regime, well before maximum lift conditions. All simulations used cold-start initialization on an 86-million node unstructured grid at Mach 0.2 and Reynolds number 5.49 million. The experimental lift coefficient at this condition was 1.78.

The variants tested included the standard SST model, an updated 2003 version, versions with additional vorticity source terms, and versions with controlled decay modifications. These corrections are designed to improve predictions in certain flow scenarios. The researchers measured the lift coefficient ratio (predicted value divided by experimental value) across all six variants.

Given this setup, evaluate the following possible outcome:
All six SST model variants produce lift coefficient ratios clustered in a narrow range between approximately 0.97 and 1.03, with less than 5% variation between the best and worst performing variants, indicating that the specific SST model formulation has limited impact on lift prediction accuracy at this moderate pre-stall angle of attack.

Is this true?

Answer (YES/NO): YES